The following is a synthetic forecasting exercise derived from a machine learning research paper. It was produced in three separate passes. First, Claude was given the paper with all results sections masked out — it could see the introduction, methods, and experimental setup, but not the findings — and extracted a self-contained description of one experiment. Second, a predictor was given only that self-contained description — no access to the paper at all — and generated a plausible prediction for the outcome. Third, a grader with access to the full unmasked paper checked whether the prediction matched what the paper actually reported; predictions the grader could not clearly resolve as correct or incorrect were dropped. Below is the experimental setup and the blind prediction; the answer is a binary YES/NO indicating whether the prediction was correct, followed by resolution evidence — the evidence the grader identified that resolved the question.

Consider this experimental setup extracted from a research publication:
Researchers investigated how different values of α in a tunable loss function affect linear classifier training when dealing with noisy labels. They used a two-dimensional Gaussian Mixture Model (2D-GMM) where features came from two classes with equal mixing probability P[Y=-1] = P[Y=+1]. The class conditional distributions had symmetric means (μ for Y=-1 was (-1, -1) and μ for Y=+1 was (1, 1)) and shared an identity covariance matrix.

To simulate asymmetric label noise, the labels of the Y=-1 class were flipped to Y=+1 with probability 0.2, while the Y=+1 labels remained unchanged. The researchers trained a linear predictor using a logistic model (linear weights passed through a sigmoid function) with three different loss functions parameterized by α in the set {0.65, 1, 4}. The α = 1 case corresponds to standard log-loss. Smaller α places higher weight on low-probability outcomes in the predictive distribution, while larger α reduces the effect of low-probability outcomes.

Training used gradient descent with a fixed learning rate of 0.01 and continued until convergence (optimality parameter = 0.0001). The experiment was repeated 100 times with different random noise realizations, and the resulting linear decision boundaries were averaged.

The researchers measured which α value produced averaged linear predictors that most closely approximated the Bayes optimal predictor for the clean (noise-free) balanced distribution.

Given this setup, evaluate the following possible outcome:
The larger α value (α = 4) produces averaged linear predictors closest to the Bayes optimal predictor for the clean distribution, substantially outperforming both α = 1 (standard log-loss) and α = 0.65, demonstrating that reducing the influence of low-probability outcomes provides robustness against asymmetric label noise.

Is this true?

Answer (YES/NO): YES